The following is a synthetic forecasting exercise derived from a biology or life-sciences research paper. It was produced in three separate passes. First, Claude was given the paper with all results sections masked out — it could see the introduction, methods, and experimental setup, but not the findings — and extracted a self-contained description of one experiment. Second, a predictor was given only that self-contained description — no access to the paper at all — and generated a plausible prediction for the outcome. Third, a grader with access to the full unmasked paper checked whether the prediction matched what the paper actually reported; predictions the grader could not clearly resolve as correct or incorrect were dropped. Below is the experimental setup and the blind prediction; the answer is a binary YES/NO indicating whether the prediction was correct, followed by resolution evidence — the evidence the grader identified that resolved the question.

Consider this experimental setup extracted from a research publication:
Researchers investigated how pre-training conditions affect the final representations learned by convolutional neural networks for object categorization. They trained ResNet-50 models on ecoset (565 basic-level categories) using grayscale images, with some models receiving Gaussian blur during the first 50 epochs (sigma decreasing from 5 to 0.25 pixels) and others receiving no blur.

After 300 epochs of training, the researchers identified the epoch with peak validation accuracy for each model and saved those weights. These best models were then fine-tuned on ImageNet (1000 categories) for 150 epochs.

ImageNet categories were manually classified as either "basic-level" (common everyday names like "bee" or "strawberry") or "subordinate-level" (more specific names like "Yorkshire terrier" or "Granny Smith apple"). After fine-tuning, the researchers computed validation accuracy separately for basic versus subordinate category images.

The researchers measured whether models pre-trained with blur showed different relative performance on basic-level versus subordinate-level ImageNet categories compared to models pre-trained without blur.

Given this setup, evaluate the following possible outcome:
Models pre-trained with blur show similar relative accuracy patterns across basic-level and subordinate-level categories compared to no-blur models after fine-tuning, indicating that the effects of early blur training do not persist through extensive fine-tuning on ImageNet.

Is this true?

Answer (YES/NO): NO